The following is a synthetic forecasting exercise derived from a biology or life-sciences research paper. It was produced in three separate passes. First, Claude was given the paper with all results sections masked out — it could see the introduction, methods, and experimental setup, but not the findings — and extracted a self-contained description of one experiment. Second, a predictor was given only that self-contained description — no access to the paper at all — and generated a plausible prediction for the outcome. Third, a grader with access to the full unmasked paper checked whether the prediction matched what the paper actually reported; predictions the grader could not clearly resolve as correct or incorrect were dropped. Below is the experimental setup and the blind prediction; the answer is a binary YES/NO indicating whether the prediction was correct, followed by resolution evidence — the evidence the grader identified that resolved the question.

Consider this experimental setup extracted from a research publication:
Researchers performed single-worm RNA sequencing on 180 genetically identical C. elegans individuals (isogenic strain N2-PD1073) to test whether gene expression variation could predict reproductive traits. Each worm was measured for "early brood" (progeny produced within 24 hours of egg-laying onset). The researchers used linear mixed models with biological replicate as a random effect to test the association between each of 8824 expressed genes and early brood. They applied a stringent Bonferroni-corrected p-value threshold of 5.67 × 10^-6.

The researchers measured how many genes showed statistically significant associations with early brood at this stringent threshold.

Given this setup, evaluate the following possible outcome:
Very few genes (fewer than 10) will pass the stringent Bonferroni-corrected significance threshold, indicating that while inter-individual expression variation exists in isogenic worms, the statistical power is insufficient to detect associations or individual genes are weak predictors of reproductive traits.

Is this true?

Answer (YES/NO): NO